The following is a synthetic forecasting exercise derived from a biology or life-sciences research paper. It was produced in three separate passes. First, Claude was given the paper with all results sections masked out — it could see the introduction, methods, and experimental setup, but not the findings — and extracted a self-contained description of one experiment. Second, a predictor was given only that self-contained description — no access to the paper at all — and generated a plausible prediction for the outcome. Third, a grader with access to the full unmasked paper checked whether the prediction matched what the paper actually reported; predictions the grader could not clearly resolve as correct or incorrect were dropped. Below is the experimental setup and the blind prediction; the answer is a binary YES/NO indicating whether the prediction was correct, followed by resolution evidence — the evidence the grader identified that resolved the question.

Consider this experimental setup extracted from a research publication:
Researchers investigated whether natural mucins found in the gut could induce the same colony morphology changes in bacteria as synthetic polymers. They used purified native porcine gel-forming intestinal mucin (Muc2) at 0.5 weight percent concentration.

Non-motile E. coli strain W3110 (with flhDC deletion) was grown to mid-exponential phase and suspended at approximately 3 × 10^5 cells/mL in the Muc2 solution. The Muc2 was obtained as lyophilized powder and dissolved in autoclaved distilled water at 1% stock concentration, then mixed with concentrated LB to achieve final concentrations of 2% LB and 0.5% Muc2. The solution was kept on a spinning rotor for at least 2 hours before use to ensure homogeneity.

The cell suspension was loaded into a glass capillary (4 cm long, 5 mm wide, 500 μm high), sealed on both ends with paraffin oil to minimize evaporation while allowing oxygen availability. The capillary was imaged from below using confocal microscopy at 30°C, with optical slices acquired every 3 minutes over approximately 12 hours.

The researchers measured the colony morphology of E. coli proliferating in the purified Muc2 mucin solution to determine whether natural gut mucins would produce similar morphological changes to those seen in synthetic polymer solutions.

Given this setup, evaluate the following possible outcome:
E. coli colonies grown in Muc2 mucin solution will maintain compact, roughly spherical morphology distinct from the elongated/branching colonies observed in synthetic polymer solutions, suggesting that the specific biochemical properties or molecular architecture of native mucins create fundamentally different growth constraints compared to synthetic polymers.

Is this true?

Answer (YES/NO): NO